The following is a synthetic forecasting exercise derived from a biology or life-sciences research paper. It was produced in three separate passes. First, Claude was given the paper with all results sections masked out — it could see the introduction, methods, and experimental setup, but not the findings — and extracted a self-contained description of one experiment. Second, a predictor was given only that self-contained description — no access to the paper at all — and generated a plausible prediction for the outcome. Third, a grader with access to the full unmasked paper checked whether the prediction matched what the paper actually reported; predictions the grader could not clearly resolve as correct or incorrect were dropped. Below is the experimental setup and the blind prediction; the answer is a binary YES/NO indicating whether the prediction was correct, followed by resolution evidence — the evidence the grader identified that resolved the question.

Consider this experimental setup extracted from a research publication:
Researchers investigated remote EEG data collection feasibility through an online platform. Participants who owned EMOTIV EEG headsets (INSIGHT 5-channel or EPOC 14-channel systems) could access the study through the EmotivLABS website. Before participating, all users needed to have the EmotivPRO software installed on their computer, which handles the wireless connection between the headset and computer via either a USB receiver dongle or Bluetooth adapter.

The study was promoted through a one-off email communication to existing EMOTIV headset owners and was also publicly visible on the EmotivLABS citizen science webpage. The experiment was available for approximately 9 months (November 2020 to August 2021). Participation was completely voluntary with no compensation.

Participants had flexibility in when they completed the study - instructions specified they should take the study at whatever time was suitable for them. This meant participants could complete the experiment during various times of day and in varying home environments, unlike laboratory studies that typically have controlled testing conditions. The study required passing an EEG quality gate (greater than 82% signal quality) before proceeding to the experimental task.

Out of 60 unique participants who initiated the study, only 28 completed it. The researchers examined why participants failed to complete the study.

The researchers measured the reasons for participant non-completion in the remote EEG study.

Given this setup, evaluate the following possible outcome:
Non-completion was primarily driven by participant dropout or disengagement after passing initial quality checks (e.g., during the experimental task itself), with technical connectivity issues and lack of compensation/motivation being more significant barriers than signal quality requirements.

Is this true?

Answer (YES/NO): NO